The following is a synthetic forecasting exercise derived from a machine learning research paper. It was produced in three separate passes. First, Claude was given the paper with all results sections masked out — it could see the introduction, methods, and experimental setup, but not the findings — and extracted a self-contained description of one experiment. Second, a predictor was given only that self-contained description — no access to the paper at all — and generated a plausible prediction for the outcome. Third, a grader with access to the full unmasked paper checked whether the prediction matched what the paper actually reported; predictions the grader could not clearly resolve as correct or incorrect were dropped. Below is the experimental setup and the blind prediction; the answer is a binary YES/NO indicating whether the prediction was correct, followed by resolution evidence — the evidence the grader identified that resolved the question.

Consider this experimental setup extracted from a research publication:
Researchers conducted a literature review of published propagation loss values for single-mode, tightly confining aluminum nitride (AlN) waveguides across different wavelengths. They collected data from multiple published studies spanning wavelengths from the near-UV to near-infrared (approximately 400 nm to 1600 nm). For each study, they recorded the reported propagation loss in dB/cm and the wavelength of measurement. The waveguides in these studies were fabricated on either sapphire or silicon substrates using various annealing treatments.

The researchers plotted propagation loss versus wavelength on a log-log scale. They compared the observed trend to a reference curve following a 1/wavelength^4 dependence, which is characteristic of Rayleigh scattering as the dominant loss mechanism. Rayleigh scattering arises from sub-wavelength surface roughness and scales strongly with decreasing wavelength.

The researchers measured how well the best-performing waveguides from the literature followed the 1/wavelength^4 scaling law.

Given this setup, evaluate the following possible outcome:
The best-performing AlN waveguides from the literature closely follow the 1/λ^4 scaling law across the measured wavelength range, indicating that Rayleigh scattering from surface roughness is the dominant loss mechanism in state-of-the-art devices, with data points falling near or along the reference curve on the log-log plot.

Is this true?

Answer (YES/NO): YES